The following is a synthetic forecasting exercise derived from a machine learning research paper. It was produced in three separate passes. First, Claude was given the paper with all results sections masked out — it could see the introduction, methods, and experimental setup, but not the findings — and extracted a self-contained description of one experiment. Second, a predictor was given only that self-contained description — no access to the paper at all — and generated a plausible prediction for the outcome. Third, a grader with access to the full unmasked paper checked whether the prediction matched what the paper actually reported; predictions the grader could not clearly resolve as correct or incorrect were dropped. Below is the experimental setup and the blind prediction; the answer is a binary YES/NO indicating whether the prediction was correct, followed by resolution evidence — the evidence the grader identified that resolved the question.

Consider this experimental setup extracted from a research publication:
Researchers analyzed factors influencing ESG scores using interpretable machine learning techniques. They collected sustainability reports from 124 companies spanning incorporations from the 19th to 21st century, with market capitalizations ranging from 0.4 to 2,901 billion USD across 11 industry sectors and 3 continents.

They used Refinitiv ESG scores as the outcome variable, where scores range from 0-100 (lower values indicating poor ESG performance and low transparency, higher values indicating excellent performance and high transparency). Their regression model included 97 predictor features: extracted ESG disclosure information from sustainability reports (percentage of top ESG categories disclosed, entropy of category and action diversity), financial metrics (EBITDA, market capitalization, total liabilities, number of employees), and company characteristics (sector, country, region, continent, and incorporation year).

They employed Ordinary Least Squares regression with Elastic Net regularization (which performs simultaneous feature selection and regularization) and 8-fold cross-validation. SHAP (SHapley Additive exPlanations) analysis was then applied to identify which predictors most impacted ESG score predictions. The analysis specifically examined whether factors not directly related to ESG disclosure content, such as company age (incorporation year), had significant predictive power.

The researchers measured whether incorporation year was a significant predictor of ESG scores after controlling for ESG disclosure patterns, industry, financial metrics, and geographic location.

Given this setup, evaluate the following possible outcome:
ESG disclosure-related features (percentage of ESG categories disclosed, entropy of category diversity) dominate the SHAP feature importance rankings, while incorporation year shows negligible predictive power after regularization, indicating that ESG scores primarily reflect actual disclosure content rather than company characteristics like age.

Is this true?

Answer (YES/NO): NO